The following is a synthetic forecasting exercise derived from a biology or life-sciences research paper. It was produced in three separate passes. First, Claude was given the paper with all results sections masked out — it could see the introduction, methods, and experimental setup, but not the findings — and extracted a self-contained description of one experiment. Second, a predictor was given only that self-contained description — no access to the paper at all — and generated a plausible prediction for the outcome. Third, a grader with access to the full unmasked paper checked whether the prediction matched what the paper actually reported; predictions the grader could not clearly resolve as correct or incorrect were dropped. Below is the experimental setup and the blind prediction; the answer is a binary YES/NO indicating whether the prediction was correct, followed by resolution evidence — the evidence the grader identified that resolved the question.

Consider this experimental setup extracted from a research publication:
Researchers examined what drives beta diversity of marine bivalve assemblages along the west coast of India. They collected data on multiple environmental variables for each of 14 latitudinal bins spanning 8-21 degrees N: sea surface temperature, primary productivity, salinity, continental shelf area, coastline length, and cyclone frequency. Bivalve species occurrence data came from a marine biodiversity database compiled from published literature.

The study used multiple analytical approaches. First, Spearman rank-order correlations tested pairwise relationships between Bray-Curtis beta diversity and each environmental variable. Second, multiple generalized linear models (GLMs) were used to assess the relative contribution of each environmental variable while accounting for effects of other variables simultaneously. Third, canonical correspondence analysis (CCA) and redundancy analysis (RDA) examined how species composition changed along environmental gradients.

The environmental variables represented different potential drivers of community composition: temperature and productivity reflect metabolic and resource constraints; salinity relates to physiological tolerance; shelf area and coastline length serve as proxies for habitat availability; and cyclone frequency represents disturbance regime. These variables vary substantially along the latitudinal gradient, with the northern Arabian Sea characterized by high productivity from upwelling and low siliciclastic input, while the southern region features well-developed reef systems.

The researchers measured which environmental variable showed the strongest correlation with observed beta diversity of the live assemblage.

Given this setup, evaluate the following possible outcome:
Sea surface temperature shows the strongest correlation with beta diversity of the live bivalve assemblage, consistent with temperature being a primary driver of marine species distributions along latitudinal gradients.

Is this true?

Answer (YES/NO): NO